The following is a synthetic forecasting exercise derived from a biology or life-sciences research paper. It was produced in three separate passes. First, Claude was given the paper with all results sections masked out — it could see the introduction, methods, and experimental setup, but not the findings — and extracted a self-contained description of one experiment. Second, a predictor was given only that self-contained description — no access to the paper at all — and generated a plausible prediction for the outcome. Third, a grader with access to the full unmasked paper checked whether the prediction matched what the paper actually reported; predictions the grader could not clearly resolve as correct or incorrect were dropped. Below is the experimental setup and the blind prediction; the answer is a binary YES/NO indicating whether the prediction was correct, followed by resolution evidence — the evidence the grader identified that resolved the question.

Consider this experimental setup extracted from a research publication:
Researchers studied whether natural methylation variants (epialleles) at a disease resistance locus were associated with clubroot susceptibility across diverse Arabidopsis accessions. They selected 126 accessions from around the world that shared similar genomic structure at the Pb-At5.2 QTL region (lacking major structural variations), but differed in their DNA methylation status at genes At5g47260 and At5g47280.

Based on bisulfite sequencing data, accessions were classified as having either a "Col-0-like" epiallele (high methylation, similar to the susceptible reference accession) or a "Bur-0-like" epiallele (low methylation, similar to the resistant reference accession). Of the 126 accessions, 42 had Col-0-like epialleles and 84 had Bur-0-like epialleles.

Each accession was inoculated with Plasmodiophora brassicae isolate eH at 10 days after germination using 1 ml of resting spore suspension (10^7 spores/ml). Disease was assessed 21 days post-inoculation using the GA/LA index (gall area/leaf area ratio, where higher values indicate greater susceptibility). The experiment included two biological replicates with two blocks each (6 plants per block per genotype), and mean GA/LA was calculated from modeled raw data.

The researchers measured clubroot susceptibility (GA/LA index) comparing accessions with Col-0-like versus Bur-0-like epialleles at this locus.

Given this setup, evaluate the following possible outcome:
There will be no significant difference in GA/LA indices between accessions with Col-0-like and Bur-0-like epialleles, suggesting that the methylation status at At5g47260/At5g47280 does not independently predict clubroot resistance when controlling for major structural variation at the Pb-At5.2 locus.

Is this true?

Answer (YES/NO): NO